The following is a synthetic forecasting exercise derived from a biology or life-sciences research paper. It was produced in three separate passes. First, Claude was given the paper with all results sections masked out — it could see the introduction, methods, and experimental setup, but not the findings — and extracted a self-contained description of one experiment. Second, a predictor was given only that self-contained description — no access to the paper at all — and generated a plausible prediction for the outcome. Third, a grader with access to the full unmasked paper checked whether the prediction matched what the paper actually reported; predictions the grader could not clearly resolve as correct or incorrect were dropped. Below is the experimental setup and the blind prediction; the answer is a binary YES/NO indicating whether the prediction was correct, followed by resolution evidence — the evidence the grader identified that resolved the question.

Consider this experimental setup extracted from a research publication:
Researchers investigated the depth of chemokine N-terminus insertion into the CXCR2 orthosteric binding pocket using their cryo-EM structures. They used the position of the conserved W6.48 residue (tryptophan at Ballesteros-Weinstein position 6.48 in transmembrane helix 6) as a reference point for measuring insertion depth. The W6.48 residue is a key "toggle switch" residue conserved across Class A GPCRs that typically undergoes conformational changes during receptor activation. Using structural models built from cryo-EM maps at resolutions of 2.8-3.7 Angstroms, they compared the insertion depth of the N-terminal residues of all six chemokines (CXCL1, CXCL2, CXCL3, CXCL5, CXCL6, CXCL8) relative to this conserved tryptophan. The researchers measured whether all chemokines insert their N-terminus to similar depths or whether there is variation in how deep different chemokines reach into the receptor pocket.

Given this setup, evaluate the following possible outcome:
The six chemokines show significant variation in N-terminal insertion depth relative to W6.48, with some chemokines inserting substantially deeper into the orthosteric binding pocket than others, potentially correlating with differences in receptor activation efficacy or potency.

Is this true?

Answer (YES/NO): NO